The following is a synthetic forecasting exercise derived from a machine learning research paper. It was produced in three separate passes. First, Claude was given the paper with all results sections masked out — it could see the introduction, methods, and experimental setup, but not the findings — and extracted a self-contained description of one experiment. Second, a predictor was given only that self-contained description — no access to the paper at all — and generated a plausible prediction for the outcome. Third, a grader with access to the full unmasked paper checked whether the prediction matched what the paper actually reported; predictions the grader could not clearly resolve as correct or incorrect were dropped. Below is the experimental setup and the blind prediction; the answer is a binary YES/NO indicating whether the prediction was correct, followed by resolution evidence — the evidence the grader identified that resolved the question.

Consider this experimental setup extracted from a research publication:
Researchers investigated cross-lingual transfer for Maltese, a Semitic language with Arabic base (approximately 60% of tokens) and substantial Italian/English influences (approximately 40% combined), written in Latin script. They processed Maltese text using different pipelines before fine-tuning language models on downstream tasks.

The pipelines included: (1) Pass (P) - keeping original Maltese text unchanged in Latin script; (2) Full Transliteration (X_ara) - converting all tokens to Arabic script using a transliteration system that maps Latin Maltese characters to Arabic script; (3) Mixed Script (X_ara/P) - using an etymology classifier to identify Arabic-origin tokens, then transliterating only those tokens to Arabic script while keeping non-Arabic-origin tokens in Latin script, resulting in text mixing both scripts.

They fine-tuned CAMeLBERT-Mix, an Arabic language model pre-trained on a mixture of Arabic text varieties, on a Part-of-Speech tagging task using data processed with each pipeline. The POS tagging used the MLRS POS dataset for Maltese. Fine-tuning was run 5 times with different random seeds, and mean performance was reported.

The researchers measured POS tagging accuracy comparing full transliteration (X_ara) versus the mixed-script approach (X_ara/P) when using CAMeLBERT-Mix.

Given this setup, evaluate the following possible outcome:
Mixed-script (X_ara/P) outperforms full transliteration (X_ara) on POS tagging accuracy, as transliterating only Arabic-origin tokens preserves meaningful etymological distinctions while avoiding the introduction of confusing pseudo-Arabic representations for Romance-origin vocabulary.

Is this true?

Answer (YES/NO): NO